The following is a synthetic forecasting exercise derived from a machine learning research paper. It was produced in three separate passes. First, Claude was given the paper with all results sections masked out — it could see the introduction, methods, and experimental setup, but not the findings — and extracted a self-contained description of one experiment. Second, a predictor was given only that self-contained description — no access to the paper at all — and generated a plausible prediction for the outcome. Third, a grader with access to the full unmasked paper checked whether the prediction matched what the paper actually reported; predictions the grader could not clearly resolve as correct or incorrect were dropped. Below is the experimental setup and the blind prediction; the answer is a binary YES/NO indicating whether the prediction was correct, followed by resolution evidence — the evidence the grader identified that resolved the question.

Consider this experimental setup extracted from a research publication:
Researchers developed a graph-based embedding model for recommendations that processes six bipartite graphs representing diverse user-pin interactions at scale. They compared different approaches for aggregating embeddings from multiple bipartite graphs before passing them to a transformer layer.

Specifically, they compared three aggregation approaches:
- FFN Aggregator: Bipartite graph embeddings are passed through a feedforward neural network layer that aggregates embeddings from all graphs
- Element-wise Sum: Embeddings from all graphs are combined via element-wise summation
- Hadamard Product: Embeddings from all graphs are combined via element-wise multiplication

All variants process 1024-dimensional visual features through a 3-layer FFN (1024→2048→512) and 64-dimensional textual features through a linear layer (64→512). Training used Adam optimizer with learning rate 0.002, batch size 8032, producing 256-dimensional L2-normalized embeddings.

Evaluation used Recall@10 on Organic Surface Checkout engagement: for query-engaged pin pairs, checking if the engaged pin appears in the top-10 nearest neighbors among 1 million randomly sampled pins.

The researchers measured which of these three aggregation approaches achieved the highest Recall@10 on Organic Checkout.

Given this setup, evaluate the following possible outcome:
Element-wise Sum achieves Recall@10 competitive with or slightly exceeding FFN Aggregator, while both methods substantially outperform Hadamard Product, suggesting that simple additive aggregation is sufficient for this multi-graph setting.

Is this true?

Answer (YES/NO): NO